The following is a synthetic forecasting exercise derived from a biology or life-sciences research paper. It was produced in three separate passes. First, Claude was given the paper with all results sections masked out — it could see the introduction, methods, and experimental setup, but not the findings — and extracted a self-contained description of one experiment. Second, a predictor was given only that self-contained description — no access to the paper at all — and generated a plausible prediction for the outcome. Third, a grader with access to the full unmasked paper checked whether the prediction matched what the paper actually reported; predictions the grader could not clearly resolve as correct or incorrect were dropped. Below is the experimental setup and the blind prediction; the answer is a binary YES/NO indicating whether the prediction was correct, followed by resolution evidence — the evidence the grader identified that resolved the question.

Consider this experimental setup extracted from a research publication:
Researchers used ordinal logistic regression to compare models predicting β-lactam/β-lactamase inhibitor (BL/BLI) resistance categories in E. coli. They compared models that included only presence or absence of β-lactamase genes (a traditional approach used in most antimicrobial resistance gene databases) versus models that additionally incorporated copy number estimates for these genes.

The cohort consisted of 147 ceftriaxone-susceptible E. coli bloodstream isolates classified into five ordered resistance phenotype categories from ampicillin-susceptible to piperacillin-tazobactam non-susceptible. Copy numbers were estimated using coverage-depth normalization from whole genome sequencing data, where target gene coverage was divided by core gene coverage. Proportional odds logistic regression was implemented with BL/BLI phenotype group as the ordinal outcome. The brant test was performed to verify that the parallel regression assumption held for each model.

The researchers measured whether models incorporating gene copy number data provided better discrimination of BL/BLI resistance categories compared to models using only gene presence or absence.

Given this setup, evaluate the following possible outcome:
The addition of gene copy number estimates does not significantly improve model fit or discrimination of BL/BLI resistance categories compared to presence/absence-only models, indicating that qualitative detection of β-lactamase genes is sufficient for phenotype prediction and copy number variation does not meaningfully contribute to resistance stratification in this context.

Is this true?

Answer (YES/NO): NO